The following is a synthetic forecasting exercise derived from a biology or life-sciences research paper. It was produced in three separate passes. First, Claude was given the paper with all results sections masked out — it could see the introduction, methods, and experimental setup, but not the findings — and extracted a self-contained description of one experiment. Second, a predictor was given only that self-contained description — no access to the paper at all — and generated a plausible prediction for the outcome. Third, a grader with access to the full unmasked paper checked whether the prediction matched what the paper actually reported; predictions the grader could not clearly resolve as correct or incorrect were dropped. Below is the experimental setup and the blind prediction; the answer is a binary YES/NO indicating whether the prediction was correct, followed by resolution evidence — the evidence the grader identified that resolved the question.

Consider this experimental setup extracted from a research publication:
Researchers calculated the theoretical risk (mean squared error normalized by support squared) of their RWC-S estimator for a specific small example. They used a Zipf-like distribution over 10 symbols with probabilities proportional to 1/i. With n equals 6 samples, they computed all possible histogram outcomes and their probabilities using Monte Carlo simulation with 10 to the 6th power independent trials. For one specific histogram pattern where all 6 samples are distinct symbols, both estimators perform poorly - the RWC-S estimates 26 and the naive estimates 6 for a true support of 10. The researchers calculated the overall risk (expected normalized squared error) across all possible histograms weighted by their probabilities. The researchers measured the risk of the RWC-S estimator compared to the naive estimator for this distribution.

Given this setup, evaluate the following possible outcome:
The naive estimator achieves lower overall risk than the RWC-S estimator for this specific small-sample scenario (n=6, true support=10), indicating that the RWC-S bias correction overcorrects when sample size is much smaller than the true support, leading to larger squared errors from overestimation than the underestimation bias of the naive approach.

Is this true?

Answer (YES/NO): NO